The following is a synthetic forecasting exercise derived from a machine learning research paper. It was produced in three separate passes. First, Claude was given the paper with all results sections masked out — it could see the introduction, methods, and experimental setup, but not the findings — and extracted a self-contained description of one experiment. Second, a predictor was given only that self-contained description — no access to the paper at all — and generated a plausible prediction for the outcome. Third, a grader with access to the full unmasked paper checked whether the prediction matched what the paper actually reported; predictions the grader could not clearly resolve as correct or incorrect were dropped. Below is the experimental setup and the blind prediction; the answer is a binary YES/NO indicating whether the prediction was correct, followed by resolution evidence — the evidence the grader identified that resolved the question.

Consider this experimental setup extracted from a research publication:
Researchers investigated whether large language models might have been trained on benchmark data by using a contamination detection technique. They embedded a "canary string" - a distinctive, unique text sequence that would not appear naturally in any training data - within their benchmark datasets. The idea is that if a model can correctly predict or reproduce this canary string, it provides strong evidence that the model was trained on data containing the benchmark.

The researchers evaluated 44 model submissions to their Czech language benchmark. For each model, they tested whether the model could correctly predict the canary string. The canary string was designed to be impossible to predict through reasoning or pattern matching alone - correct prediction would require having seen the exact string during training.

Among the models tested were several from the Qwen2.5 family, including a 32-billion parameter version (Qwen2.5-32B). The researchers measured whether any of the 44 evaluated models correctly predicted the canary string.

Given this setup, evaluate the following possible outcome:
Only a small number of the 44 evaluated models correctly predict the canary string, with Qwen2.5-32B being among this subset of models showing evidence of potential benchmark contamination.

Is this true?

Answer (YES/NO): NO